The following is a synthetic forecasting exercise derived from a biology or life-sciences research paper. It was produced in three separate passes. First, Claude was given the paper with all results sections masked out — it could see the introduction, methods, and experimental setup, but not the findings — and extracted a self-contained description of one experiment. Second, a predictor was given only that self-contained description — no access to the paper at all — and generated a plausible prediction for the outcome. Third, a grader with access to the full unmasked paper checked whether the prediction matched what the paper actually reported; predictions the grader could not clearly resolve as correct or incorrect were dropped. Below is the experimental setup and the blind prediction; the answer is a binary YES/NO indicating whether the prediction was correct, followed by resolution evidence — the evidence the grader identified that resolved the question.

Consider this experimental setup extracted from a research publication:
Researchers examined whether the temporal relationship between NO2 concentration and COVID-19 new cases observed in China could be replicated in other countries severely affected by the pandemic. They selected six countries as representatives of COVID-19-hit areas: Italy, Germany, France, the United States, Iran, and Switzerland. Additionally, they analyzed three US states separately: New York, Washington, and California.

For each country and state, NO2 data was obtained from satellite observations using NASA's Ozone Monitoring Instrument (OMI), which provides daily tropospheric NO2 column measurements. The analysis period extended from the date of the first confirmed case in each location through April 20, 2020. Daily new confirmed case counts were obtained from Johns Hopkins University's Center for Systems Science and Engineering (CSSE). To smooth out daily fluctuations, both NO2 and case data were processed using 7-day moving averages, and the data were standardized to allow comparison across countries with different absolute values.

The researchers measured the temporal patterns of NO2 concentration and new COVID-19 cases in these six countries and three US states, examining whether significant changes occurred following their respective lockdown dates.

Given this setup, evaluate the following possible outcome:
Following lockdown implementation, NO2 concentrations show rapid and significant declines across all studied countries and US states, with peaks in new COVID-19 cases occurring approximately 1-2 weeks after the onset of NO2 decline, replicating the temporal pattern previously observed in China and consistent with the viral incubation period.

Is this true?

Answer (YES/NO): YES